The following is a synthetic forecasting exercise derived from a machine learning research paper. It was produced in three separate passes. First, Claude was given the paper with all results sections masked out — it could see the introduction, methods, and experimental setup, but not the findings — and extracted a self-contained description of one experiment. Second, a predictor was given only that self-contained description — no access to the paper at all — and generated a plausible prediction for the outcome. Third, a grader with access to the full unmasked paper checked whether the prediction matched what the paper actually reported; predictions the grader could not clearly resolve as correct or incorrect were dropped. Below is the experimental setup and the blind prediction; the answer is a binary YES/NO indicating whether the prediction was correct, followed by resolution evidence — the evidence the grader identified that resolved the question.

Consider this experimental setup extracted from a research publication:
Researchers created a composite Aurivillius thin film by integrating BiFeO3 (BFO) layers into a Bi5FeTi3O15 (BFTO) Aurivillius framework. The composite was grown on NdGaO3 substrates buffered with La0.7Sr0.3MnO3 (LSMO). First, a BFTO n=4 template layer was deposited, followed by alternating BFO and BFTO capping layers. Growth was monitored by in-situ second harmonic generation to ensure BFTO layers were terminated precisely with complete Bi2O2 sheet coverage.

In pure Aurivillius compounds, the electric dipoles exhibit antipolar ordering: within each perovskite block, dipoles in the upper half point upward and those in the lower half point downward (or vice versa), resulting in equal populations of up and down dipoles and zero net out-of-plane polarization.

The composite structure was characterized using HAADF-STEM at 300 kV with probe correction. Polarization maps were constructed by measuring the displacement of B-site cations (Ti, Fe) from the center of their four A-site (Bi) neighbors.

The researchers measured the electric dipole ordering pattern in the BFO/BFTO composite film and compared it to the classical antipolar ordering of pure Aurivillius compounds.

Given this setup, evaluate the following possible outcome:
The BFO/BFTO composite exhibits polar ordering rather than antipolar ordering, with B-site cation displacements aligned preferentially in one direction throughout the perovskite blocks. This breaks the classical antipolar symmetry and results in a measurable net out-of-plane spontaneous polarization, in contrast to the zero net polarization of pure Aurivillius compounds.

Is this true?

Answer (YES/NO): NO